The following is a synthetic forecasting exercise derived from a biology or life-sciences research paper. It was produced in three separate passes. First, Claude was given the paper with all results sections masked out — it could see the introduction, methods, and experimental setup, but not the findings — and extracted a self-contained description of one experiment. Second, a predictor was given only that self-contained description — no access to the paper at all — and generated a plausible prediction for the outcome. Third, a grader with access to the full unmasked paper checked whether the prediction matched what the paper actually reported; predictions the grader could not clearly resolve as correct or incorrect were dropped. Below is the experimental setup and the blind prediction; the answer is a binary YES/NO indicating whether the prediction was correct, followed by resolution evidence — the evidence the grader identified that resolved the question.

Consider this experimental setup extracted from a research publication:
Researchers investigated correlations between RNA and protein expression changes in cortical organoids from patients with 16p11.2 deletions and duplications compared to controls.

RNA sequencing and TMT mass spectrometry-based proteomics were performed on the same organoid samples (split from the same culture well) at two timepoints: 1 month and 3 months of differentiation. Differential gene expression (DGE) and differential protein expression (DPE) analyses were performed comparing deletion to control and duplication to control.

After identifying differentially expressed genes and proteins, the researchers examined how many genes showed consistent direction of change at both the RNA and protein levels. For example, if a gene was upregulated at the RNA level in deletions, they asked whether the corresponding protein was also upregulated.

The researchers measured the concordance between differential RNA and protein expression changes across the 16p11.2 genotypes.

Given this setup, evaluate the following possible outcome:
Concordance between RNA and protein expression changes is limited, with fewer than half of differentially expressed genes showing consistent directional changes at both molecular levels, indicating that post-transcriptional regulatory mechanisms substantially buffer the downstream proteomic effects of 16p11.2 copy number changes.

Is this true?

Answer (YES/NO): NO